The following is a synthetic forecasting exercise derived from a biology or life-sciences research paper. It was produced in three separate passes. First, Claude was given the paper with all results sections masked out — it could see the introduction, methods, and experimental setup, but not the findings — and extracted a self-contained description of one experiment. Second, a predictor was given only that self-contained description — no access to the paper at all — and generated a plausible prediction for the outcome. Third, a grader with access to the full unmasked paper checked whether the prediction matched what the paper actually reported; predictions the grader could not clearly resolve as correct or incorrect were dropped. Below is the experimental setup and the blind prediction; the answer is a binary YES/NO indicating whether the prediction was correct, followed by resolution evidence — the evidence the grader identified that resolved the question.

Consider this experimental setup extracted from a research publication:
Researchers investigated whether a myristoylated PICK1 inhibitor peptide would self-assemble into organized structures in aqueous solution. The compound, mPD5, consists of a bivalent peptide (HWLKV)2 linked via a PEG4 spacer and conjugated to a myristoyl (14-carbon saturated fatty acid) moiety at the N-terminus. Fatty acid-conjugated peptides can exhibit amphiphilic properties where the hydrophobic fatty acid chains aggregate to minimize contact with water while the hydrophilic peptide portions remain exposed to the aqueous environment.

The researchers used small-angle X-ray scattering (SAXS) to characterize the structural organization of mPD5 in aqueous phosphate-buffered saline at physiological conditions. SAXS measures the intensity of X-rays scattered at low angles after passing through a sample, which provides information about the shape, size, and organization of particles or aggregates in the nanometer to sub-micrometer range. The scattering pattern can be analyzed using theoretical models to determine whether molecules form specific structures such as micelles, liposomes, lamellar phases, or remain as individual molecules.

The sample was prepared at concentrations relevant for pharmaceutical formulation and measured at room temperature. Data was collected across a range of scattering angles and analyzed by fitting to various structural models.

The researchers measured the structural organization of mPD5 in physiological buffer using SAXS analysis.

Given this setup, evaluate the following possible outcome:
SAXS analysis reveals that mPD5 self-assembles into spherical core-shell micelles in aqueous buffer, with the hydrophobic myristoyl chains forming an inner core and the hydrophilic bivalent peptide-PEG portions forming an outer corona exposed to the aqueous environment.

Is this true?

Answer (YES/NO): YES